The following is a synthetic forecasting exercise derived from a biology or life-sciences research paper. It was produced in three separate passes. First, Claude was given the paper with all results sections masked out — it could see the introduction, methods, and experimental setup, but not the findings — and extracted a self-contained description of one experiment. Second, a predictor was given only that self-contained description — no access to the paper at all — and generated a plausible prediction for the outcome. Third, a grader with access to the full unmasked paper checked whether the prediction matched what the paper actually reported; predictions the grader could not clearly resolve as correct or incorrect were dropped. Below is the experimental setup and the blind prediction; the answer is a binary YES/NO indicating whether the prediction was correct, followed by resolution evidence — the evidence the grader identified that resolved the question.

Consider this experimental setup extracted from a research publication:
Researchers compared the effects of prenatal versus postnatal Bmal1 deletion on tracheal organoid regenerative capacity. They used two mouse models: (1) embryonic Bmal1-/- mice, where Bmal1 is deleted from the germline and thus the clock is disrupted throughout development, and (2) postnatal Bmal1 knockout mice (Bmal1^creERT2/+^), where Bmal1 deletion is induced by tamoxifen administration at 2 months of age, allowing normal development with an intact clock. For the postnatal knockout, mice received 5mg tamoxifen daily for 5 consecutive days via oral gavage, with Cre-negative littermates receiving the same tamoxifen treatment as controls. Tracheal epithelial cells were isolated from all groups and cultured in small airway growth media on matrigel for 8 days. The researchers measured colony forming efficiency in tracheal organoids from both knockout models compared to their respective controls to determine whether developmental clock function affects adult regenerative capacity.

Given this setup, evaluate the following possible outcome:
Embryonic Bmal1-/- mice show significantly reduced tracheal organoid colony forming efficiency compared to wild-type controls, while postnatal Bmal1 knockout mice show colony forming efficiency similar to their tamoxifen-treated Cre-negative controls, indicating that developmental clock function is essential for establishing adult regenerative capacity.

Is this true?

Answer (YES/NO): NO